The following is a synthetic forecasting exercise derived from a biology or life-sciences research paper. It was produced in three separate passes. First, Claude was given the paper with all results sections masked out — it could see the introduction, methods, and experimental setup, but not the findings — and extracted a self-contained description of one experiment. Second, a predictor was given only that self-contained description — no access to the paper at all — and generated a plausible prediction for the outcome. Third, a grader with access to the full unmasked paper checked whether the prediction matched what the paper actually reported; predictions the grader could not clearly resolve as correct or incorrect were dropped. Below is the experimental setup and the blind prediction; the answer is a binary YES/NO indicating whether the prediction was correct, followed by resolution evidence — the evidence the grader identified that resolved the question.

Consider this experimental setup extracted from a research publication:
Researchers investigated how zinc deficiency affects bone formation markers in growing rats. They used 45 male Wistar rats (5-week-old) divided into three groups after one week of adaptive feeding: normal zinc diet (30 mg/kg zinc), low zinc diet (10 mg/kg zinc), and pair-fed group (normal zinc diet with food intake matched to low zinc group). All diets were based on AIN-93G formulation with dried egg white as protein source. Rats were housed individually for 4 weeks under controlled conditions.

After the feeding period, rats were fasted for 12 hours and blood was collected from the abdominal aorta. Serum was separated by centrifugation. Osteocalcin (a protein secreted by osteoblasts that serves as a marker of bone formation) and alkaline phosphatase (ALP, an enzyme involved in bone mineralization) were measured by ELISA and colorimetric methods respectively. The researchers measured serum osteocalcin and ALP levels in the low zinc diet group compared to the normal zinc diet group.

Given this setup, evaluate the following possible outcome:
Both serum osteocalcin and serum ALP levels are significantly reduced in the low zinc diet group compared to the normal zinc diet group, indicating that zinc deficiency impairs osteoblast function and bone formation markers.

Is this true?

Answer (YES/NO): NO